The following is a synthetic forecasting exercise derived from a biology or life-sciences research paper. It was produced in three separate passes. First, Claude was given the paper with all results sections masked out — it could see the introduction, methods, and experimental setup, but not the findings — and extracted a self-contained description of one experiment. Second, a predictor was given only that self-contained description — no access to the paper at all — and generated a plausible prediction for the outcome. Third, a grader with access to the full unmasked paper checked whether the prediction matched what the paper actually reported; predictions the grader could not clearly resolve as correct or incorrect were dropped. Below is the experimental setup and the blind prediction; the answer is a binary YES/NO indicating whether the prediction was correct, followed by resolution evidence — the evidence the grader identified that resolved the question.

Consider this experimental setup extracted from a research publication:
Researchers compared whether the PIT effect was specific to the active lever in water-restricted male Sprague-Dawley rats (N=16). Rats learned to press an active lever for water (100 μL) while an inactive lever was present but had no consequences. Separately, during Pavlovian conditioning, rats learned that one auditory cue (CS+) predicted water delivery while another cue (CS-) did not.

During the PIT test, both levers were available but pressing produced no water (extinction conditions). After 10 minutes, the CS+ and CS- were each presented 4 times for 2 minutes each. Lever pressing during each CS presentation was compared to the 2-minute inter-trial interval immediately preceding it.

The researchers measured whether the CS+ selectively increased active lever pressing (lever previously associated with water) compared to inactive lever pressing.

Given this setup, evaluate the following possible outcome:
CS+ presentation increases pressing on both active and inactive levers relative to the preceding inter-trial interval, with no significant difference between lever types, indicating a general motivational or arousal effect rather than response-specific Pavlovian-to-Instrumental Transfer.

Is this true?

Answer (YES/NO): NO